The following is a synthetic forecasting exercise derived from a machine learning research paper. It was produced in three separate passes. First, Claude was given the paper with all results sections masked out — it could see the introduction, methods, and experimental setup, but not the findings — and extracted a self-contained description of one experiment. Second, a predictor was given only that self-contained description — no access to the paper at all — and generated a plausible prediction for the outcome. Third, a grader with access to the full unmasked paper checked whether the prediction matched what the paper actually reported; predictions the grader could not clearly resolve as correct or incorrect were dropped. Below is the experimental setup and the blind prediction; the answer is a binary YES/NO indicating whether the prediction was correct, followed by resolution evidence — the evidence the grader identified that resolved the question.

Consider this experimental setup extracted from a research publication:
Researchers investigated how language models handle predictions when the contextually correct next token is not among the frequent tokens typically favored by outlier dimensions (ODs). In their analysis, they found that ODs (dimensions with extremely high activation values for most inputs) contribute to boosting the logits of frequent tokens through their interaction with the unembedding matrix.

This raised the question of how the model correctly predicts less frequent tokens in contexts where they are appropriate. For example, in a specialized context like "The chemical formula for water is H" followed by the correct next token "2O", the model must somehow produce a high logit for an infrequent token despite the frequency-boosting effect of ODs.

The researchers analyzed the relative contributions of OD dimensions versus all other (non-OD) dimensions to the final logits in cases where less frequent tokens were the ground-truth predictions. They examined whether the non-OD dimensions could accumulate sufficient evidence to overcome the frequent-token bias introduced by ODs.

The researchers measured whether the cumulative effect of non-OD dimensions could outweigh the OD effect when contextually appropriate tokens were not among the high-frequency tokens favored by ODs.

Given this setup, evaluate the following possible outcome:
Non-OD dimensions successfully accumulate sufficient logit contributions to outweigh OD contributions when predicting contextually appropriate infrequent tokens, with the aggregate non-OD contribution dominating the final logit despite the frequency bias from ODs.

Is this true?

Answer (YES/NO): YES